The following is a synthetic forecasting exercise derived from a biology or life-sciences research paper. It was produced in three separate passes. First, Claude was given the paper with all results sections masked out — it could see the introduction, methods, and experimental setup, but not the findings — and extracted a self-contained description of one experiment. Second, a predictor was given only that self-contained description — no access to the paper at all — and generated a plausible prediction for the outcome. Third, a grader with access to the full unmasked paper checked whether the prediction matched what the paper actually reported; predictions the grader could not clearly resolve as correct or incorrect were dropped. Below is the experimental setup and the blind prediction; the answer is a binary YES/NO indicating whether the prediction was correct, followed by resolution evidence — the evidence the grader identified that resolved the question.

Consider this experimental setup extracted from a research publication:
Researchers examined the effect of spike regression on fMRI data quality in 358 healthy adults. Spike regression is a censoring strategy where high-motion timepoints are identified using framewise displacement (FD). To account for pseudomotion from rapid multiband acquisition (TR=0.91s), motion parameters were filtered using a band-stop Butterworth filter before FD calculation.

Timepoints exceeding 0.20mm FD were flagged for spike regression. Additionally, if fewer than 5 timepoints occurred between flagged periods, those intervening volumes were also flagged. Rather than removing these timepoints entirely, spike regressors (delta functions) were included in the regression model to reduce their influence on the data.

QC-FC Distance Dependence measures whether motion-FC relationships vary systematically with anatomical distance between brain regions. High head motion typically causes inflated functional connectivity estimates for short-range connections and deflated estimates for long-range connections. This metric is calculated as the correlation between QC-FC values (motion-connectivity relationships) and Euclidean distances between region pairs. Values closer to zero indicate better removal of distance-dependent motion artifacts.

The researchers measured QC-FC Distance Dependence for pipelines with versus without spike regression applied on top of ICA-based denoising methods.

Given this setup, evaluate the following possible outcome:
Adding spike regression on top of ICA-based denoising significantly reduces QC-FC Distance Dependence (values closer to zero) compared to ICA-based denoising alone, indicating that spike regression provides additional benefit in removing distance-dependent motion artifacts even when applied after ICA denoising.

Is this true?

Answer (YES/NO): NO